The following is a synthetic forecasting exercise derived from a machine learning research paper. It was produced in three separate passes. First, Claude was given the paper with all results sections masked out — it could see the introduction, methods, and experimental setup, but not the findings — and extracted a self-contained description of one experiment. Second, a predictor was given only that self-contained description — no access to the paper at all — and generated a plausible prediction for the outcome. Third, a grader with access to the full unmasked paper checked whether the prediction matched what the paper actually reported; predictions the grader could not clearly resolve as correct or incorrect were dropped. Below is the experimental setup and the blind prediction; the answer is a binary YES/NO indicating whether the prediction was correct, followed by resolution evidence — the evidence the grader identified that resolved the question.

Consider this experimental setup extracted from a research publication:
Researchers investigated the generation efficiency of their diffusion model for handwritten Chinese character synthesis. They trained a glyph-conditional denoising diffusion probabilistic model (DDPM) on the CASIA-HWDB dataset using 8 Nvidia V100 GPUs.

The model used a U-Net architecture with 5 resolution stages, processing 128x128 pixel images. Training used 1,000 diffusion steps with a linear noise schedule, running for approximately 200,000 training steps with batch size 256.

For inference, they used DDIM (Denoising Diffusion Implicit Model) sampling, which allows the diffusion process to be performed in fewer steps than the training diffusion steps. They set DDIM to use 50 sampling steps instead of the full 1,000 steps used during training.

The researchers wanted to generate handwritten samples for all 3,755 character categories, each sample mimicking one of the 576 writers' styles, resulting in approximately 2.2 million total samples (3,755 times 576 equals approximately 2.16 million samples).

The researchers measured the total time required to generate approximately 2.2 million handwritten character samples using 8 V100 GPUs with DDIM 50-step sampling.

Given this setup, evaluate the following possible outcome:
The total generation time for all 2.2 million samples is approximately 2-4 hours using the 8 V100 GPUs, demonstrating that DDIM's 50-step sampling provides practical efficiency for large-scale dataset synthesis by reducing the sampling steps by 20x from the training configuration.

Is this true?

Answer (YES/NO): NO